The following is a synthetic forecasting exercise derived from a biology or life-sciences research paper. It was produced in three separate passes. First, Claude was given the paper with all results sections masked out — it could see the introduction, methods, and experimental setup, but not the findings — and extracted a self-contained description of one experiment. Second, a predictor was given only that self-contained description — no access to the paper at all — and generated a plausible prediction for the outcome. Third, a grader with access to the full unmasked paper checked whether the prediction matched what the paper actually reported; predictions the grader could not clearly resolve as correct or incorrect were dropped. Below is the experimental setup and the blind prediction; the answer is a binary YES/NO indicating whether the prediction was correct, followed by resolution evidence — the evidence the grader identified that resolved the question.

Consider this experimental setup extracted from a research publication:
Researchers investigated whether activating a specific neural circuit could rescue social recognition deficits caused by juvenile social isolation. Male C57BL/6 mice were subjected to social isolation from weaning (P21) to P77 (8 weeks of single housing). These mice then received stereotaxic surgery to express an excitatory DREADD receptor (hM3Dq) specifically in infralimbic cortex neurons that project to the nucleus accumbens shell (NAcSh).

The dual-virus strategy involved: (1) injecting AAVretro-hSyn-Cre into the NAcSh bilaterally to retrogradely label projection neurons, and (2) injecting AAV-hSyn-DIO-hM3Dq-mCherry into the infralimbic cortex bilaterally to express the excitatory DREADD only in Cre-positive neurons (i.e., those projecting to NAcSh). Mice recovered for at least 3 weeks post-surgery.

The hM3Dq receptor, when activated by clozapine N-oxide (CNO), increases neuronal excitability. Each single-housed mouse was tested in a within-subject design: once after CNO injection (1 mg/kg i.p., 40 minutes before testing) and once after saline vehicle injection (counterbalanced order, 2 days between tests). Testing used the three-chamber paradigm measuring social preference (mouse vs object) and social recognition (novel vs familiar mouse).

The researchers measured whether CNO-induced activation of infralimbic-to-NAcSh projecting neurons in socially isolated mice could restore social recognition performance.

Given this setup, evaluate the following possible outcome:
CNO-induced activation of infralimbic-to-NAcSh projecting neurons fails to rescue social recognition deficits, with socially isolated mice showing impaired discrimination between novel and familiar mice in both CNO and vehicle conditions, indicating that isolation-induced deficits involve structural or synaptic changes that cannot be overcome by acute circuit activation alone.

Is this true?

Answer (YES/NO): NO